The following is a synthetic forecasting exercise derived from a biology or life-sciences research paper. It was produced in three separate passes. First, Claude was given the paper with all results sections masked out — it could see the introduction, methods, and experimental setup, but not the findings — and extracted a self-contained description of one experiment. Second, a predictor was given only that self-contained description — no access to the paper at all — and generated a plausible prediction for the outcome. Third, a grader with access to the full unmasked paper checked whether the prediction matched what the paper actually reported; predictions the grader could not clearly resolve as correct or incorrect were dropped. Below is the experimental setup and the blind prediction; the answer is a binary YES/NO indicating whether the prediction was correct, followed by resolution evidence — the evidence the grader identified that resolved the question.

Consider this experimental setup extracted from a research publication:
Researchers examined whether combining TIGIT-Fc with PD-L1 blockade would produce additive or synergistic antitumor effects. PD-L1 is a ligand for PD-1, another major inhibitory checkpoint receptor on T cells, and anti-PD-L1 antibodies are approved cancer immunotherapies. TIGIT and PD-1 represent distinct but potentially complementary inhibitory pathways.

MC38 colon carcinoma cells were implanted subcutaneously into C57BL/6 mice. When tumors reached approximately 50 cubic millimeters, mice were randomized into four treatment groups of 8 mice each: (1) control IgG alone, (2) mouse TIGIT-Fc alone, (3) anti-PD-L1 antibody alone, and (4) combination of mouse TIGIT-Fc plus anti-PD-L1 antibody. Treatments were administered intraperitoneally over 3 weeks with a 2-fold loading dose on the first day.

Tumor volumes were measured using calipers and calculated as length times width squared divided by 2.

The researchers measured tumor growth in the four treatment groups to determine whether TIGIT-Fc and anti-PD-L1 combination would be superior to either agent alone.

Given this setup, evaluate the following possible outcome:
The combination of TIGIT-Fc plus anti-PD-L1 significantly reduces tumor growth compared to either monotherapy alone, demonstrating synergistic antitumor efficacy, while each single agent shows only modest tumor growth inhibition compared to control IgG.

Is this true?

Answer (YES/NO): NO